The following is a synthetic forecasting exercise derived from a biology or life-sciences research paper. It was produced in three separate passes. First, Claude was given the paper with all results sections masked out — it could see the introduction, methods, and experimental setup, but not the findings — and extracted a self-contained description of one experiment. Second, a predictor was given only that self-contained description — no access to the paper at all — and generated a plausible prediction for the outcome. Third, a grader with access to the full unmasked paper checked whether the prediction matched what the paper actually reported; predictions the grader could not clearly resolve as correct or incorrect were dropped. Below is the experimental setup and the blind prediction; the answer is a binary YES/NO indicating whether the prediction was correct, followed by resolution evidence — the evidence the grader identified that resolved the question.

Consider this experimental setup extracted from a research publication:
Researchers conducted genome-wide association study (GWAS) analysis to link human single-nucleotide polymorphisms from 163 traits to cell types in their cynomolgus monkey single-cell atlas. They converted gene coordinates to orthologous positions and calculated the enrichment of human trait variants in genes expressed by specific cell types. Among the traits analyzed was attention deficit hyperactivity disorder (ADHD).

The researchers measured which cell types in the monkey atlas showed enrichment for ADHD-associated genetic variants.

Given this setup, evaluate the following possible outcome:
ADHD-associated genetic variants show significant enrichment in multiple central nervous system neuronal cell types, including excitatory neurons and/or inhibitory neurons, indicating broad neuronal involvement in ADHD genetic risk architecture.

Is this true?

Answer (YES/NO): NO